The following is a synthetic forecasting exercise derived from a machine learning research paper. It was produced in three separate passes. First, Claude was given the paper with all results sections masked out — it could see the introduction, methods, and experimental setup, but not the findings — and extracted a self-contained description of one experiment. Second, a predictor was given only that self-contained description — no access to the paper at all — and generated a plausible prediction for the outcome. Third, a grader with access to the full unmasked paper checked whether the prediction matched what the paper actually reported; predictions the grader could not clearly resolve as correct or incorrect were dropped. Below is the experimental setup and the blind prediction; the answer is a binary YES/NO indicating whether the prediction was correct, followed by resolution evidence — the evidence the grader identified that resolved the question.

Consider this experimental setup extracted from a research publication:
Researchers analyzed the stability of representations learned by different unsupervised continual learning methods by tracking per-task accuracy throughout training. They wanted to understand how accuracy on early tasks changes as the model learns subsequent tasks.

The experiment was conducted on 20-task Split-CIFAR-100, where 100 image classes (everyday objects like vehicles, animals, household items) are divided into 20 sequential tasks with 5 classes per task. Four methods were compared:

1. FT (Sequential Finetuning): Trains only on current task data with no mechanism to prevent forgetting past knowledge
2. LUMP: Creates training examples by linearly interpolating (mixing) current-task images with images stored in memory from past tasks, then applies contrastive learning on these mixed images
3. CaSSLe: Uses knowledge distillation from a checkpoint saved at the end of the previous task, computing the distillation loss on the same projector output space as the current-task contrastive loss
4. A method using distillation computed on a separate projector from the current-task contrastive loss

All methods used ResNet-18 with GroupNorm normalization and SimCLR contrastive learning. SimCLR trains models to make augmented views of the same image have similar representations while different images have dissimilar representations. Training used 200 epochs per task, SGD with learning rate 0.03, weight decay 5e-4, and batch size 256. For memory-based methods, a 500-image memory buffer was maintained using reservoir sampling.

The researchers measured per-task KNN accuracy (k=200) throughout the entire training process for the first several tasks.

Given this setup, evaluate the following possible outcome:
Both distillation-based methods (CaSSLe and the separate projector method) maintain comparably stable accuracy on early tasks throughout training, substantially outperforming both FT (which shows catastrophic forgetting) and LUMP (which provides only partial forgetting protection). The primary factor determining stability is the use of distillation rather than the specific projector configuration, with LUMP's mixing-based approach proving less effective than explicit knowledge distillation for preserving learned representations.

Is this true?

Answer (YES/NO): NO